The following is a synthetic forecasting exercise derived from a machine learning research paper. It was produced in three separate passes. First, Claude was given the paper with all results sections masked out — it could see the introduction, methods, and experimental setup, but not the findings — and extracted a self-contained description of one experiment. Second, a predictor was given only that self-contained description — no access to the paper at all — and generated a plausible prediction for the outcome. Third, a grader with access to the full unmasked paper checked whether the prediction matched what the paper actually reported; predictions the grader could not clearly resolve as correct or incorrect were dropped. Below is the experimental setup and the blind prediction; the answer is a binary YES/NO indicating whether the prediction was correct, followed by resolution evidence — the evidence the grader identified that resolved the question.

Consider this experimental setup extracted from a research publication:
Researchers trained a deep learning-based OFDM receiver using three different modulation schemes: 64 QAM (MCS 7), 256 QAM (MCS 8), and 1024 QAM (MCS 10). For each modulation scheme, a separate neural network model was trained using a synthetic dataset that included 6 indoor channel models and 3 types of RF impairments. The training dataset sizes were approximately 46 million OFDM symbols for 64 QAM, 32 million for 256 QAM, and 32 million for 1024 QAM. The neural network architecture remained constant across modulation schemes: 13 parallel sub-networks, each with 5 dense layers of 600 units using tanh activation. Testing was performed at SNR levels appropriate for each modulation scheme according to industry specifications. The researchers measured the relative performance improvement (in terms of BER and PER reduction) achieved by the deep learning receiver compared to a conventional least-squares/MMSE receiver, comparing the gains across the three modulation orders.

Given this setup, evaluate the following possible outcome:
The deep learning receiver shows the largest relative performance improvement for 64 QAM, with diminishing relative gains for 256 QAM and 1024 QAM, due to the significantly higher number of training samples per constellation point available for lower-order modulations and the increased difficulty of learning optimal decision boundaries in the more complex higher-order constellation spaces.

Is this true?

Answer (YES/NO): YES